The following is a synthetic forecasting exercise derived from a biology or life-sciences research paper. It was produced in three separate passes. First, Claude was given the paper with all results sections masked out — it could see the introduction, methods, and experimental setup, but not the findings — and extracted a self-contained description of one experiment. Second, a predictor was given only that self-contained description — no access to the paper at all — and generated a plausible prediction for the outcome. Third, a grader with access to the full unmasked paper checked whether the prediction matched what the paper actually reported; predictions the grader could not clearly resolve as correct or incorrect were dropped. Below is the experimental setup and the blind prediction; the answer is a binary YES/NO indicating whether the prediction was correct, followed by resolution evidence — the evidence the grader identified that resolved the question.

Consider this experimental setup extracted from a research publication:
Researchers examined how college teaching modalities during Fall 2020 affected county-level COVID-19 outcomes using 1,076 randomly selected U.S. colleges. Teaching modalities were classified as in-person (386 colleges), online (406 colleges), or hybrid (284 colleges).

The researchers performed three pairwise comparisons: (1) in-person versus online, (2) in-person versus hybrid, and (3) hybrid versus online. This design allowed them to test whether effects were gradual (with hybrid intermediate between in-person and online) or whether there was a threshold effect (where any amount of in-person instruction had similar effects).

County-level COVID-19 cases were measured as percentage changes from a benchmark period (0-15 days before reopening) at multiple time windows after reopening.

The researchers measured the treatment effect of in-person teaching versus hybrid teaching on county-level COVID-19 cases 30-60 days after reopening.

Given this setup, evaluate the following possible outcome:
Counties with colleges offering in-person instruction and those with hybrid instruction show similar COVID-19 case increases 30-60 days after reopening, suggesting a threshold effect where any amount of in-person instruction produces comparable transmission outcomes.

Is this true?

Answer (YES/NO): YES